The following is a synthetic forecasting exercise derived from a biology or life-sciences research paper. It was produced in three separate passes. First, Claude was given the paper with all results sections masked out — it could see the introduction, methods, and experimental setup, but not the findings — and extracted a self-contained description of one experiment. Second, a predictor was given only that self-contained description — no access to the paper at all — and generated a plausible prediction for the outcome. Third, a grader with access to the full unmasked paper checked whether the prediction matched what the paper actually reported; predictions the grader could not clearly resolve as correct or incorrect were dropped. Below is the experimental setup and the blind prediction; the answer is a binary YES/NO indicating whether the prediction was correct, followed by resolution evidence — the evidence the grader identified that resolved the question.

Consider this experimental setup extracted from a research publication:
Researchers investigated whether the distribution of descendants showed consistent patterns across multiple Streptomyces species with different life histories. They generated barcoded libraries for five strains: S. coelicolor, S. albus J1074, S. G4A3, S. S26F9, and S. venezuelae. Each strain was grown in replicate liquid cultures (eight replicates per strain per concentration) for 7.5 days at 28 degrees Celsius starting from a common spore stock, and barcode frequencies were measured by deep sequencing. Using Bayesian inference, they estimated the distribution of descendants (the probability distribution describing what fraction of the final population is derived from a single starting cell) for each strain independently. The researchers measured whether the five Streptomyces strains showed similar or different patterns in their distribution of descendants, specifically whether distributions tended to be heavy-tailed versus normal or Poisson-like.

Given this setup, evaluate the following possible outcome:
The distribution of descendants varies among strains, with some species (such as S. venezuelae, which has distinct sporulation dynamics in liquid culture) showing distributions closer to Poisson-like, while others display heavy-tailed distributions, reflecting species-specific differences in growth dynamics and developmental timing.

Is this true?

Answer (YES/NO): NO